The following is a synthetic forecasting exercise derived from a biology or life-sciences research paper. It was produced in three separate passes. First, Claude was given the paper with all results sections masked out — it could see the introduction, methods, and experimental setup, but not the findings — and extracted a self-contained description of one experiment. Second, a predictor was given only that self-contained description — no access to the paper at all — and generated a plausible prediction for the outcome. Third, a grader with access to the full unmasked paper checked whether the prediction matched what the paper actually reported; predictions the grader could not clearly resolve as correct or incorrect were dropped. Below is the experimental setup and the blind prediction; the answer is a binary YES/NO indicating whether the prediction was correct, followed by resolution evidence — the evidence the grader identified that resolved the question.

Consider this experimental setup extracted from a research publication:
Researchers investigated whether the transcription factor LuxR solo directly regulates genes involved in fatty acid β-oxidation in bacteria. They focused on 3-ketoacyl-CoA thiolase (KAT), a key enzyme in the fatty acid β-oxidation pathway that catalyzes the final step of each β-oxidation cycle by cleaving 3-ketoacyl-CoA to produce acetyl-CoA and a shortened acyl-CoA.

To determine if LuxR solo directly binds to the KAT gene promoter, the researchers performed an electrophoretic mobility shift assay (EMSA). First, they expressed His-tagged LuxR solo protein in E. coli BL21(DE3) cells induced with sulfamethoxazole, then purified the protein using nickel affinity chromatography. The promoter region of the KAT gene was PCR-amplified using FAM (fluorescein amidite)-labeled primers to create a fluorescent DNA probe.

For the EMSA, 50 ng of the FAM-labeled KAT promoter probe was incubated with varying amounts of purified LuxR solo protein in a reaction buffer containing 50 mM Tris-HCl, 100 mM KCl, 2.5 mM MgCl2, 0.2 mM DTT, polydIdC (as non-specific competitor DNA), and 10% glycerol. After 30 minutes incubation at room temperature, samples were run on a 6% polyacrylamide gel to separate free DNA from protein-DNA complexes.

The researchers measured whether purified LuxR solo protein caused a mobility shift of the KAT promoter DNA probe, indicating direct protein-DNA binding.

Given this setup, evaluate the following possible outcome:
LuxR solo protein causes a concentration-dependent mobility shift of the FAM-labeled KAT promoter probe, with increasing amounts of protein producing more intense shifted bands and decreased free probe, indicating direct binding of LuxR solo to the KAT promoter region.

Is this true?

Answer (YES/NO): YES